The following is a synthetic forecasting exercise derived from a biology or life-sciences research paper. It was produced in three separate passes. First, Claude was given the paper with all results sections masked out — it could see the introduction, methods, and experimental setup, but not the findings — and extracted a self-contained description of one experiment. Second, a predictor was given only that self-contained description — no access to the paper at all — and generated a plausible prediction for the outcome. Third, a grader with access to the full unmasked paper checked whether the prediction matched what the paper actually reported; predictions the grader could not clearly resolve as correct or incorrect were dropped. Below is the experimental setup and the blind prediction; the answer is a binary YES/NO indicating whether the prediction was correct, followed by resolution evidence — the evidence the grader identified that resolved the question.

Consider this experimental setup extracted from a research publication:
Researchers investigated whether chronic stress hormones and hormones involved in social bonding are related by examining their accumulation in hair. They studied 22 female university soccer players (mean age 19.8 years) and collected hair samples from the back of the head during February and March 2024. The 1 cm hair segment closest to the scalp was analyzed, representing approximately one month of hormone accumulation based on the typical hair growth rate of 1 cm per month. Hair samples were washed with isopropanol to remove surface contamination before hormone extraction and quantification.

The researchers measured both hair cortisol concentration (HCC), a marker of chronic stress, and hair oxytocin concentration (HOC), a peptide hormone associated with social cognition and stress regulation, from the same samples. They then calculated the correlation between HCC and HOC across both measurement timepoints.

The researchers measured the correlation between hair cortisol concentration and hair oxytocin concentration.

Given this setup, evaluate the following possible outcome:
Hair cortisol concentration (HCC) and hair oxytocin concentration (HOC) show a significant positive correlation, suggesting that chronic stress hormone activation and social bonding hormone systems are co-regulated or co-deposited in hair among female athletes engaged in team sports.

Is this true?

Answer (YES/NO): NO